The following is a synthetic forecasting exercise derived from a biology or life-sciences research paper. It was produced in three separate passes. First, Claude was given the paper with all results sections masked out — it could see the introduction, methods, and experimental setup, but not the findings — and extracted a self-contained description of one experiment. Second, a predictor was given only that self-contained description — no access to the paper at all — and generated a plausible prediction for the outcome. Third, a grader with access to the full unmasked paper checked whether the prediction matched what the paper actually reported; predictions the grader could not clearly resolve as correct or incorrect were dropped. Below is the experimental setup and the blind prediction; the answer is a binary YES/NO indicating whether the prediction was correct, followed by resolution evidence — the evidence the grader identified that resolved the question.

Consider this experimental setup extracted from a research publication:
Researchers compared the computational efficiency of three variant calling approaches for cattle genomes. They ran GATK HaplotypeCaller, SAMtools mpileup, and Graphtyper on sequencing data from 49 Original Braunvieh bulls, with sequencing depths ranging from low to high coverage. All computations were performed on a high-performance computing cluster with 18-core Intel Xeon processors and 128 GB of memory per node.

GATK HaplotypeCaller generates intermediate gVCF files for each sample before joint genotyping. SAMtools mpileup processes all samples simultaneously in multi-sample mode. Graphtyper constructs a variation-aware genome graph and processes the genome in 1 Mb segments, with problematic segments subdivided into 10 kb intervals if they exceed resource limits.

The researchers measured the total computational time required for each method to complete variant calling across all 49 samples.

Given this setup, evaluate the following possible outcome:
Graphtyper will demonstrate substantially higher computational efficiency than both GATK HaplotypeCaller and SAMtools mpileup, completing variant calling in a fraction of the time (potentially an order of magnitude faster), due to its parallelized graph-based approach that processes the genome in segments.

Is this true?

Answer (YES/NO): NO